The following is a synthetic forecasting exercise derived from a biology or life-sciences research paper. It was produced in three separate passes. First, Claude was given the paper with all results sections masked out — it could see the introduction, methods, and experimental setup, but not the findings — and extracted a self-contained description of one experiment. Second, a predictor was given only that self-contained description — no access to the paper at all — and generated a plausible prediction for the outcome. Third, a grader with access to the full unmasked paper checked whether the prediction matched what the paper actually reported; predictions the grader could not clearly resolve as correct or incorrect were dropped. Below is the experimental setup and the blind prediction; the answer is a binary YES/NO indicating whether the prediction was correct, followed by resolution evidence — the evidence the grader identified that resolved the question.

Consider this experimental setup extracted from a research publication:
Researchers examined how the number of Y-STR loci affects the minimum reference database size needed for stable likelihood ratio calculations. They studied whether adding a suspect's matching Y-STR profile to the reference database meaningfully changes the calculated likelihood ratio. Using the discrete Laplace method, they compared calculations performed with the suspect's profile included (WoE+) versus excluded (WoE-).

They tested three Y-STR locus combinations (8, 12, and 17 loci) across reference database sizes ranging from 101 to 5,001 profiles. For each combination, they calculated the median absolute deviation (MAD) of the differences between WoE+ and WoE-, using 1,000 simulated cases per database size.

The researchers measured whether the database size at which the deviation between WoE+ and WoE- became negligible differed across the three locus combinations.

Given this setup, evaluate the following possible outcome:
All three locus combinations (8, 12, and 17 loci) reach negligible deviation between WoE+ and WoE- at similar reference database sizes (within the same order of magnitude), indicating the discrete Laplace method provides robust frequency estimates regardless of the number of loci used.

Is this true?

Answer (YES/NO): YES